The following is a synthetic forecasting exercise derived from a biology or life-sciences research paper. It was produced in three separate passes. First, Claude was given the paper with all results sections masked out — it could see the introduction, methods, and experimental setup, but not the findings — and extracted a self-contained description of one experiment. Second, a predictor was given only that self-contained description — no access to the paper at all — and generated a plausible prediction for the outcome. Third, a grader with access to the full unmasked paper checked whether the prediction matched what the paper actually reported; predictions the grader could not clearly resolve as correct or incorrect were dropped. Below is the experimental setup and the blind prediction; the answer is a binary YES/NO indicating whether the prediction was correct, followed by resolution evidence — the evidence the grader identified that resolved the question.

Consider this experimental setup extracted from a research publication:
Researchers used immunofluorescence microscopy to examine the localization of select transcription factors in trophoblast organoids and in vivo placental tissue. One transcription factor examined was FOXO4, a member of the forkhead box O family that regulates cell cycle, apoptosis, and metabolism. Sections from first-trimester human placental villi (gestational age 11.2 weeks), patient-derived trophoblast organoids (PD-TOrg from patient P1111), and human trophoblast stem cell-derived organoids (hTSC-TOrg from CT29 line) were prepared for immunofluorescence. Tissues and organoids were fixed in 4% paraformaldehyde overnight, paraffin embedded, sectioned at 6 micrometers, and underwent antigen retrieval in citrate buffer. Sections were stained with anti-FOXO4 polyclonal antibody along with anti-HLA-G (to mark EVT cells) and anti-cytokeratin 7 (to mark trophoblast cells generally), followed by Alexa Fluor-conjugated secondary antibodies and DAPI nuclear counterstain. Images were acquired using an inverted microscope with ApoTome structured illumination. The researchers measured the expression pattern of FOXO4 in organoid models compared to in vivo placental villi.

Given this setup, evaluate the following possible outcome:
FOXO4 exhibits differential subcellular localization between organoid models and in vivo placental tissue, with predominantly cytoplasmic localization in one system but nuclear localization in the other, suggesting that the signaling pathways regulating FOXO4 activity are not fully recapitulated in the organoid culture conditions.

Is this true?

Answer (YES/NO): NO